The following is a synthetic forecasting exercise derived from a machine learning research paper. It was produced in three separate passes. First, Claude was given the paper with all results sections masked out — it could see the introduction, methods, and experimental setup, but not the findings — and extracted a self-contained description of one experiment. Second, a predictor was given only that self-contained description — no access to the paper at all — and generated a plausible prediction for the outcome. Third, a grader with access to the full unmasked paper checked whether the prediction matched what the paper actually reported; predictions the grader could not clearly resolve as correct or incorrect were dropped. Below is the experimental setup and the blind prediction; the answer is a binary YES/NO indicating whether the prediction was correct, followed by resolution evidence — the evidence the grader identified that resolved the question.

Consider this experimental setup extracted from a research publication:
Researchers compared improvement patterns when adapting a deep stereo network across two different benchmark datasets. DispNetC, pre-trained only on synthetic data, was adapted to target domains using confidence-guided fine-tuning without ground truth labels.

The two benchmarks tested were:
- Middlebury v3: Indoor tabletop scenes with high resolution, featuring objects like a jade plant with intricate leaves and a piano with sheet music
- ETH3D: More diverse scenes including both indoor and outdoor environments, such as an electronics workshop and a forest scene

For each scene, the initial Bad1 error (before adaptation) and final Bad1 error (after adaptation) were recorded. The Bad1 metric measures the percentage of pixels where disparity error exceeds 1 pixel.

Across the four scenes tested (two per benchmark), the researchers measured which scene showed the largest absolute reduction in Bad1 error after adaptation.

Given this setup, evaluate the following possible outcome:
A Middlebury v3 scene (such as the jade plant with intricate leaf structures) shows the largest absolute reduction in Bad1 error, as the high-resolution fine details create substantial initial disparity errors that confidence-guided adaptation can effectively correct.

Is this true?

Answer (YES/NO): NO